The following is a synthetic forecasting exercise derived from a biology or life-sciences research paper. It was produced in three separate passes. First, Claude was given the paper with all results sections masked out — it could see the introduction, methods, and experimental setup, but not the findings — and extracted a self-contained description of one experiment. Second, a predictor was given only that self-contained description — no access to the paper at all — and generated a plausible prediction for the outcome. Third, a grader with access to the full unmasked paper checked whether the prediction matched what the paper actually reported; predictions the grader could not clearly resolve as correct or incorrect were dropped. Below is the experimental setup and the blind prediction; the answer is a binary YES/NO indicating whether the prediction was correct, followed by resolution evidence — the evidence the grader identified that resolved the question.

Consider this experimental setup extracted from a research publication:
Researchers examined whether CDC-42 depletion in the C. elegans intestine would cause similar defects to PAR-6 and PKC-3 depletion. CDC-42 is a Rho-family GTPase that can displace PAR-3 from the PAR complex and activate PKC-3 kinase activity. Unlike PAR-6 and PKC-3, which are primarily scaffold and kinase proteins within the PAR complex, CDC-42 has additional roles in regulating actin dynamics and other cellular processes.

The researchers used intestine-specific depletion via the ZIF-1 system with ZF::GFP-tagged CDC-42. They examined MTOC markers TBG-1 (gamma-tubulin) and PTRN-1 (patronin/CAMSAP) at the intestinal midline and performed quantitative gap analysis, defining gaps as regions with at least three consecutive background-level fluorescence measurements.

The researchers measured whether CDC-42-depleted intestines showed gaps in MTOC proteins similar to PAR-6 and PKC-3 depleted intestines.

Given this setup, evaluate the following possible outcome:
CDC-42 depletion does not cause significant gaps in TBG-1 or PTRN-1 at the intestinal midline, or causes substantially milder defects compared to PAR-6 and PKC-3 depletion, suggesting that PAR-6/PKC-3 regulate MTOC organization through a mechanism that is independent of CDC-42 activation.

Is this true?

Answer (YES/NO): NO